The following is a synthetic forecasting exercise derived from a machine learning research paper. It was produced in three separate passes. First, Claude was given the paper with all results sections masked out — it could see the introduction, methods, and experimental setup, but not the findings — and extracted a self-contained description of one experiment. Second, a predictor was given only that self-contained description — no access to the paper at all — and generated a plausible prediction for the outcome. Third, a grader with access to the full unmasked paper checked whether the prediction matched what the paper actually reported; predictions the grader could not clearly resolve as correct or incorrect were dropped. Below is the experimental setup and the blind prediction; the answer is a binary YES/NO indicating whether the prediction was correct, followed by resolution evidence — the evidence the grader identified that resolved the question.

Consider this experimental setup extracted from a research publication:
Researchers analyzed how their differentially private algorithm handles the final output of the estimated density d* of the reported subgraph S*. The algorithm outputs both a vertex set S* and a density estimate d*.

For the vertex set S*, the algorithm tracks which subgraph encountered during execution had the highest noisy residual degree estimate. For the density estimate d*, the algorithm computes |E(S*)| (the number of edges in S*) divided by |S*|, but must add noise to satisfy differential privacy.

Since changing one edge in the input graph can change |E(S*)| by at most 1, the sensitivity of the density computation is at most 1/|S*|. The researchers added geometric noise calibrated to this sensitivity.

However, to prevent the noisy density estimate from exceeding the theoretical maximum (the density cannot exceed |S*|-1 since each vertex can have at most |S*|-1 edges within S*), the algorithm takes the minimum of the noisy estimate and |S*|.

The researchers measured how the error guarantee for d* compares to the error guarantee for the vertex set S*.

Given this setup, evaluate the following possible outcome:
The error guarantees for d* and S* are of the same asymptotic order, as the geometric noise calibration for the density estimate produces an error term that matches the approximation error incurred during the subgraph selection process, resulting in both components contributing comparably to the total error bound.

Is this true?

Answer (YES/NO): NO